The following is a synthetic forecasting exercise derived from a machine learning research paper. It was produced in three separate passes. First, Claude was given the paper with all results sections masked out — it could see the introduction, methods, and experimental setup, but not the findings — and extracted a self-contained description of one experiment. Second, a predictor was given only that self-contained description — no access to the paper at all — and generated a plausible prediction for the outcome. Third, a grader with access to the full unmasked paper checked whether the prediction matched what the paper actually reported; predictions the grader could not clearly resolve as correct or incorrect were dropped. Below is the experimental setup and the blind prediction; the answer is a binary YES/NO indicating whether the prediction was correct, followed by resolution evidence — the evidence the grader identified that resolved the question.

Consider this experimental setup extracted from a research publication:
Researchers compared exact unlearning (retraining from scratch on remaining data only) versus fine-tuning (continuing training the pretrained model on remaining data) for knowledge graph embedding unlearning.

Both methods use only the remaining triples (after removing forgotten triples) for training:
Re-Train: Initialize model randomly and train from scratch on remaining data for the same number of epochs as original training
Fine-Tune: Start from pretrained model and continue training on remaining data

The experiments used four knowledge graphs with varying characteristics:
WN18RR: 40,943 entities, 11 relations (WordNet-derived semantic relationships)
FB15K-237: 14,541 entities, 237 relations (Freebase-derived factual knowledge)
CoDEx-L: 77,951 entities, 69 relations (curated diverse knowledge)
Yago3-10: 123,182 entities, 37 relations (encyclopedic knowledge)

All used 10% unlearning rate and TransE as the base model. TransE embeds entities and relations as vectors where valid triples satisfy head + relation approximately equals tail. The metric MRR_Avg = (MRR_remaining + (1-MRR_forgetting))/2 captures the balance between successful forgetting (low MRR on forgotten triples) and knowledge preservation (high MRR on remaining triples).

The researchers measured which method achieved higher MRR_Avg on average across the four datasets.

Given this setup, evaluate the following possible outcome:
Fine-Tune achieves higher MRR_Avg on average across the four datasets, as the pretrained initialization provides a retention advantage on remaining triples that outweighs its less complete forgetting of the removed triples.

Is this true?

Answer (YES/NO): NO